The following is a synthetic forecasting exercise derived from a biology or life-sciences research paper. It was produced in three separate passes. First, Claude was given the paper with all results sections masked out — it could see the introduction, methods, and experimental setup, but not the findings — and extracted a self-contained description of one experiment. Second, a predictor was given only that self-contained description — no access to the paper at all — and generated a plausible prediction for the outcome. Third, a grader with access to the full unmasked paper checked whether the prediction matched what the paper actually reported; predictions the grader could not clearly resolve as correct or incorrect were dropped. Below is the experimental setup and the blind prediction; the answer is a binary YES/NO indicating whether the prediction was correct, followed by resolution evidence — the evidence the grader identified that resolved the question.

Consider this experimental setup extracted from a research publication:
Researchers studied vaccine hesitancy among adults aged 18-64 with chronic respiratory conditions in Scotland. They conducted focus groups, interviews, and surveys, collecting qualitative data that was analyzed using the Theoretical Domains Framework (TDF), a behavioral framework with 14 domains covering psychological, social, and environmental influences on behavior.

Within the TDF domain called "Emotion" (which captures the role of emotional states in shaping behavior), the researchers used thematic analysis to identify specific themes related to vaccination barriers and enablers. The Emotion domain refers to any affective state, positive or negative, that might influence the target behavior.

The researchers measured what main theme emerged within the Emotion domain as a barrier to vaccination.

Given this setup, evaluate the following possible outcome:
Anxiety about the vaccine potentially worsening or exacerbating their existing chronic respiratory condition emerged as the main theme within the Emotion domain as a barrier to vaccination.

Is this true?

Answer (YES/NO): NO